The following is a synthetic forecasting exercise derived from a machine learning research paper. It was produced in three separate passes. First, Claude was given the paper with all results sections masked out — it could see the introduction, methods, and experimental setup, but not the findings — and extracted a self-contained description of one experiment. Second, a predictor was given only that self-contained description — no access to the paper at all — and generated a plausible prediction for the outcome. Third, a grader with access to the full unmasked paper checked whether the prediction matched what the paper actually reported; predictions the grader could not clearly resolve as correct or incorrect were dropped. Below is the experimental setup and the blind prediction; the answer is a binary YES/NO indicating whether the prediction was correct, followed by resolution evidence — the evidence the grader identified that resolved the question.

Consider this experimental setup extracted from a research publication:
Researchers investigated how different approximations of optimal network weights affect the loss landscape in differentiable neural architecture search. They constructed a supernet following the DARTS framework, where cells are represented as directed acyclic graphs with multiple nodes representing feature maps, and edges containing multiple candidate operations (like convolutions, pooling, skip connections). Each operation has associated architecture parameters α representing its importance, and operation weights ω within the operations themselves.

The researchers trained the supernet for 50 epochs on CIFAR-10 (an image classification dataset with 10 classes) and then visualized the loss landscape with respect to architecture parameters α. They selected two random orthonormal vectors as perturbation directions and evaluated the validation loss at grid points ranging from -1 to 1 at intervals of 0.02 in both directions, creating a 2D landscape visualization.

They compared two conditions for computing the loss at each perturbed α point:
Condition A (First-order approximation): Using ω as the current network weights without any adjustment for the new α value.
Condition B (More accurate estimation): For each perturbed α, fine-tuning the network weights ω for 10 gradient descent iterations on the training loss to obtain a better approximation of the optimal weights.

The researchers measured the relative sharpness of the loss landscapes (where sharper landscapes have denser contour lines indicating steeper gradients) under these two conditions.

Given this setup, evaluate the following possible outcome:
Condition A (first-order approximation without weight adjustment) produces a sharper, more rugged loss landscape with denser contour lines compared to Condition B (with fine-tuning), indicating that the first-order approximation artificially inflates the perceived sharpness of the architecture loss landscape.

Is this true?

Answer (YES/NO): YES